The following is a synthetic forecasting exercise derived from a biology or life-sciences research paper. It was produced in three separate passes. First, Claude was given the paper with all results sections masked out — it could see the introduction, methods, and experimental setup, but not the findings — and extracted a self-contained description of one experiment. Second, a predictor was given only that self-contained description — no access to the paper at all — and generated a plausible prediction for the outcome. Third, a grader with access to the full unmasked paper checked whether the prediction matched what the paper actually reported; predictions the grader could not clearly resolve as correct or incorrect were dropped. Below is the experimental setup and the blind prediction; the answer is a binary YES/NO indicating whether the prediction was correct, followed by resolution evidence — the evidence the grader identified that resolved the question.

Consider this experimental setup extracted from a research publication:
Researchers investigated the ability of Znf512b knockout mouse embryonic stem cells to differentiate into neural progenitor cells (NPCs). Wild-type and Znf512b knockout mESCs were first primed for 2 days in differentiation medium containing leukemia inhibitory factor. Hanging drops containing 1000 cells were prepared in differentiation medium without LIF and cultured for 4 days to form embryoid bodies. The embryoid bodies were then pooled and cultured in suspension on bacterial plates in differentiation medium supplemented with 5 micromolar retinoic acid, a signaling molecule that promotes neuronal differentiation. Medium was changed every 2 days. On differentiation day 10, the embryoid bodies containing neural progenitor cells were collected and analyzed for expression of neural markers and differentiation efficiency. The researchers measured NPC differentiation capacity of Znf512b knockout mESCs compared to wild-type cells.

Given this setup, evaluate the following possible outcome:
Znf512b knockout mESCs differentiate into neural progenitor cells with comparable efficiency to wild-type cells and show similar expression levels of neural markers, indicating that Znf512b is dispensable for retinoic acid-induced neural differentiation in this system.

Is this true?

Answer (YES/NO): NO